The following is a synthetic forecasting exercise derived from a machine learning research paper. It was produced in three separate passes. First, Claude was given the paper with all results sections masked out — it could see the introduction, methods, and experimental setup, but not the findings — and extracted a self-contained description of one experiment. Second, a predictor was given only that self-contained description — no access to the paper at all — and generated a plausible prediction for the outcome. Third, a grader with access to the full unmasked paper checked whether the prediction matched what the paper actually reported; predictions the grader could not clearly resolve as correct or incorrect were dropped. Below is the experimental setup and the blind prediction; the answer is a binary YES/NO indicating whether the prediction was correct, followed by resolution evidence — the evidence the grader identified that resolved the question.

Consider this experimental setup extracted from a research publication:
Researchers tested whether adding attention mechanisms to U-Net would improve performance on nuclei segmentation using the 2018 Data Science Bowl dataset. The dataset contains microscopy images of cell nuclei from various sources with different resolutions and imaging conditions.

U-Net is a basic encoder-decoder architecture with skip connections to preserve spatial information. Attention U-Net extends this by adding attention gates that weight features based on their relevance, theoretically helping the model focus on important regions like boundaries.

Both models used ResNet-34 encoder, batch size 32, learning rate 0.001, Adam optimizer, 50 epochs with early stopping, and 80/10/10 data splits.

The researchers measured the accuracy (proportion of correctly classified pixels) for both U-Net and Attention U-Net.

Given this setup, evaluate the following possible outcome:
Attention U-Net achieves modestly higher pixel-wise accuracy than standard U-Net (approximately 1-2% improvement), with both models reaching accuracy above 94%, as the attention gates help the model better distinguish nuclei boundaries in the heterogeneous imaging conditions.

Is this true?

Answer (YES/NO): NO